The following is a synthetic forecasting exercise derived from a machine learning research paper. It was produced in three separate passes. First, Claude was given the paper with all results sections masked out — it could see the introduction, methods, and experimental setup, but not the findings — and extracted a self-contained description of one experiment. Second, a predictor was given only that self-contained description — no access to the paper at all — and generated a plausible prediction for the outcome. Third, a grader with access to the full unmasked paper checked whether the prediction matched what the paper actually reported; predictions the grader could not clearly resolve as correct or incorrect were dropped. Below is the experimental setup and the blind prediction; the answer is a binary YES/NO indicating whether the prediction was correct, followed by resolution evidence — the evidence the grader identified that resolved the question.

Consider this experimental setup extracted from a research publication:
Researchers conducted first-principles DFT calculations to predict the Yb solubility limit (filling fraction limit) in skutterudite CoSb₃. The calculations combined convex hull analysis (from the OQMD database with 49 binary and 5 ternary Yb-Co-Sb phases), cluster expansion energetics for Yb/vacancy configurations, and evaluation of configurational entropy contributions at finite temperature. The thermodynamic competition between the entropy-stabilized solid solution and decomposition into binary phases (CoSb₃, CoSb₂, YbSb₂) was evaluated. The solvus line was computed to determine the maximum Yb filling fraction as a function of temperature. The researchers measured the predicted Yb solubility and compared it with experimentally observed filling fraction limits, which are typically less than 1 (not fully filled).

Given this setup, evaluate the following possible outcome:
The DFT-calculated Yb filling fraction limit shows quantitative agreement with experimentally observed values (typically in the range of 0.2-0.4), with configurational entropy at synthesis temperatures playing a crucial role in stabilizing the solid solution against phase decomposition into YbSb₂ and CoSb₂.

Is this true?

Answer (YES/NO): NO